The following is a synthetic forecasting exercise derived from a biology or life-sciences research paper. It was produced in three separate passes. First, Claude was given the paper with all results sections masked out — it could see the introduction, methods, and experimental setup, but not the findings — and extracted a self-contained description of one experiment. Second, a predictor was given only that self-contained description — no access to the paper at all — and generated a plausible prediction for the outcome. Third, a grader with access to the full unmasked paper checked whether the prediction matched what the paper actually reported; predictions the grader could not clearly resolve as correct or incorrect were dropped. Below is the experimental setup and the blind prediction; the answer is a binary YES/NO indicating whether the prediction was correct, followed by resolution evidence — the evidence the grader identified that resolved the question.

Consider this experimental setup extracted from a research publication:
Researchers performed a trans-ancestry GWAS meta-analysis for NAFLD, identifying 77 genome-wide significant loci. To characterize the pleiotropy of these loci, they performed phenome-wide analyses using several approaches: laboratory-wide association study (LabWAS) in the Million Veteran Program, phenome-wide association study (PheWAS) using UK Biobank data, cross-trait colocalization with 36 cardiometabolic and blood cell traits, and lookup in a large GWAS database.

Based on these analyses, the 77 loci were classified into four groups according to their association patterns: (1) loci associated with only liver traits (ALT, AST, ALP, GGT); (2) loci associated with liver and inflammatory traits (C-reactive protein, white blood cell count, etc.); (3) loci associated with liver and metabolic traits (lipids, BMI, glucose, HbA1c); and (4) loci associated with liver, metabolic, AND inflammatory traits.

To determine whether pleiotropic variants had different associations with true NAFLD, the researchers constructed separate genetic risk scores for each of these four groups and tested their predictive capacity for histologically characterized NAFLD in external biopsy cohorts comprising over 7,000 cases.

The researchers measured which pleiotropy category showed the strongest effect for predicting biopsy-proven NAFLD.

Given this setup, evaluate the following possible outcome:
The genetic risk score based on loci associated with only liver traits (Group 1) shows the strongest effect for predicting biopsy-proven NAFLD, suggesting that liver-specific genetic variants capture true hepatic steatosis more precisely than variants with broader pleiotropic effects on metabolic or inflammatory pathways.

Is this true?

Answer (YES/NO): NO